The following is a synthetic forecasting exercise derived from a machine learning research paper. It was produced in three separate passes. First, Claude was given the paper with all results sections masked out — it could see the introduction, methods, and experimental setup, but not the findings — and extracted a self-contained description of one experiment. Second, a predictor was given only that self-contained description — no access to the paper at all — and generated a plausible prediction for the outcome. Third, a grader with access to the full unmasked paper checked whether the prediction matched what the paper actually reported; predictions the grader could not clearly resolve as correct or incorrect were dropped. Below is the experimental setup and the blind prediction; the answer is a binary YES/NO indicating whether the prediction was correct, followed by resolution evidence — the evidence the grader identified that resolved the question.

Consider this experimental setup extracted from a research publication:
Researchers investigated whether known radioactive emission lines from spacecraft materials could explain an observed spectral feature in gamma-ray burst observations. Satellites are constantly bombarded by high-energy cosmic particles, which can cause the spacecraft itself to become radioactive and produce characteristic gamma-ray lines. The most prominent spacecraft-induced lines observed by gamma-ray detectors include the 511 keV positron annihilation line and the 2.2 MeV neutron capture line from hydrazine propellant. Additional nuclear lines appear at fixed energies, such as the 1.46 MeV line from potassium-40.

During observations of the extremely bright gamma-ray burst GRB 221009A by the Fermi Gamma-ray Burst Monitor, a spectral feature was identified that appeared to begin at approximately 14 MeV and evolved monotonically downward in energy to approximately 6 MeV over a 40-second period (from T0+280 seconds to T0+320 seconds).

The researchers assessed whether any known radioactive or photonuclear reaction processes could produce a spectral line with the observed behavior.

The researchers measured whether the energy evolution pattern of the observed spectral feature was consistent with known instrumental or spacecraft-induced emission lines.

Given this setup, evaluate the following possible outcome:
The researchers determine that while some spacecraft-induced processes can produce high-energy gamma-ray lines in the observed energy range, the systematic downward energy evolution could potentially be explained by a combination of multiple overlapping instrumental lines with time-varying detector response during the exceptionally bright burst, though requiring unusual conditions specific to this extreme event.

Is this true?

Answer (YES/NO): NO